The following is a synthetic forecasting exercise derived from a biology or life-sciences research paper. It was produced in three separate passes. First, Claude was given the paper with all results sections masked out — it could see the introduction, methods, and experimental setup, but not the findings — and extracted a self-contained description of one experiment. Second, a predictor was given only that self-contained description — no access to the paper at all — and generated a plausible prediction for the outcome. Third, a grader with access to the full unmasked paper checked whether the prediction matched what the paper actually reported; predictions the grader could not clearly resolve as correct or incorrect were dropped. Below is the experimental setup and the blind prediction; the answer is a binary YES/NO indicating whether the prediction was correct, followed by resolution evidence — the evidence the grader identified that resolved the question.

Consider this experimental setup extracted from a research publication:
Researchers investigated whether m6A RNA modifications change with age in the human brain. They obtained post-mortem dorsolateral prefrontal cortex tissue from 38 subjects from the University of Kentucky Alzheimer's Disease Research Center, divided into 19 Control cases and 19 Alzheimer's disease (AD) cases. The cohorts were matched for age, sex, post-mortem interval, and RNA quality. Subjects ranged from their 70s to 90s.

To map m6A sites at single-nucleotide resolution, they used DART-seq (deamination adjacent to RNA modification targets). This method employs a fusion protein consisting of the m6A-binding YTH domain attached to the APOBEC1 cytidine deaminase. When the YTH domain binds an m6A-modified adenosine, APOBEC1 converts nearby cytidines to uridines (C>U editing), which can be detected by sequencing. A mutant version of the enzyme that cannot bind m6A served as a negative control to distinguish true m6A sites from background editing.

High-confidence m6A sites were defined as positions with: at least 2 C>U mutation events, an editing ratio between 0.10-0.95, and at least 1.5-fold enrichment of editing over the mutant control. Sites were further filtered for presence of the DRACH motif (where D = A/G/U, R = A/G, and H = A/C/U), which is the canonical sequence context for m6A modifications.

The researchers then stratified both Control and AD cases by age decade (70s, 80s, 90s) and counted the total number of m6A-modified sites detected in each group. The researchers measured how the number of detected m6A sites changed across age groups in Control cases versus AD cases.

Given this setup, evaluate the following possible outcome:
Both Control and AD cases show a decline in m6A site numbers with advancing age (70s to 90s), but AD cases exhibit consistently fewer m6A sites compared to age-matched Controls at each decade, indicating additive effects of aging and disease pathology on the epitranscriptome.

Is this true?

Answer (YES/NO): NO